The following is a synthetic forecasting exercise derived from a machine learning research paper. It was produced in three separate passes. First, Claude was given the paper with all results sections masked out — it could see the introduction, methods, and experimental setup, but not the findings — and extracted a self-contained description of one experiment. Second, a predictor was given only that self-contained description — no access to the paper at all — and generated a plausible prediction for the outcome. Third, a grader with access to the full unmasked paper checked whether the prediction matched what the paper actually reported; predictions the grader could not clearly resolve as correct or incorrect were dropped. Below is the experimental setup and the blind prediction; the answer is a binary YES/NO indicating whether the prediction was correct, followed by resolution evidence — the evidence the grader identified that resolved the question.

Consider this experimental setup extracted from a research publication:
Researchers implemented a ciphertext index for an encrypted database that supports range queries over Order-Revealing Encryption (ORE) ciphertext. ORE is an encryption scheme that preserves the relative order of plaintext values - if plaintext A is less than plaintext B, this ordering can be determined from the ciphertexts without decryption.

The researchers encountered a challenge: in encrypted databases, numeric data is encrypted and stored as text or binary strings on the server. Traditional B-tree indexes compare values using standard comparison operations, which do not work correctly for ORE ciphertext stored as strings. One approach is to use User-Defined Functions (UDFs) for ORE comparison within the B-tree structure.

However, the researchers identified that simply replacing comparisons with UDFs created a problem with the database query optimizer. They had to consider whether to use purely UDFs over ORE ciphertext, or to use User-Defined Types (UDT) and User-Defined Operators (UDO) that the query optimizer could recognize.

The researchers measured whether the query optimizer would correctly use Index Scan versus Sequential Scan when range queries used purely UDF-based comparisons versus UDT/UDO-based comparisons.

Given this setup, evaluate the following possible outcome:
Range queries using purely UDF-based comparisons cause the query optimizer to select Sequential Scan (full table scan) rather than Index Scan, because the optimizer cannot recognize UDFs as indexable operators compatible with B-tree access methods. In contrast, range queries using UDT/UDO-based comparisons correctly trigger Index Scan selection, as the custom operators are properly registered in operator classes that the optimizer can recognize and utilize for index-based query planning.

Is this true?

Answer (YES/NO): YES